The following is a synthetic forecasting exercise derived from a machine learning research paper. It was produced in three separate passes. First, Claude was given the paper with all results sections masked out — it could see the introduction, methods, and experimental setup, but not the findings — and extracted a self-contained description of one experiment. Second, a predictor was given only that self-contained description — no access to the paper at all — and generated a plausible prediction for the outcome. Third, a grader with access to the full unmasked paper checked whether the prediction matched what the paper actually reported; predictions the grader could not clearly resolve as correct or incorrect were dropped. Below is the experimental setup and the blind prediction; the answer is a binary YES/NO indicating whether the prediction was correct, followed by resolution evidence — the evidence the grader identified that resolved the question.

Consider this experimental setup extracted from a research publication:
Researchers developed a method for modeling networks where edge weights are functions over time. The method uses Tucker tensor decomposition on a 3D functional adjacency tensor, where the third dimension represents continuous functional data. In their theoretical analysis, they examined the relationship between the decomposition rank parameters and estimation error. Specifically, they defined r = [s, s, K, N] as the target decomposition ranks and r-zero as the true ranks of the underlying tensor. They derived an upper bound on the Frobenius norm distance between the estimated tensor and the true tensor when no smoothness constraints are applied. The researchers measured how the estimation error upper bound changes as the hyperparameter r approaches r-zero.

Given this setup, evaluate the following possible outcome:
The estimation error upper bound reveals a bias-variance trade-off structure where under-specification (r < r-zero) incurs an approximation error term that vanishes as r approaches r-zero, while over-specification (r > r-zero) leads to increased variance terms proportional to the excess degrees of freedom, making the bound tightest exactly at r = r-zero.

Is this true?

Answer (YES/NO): NO